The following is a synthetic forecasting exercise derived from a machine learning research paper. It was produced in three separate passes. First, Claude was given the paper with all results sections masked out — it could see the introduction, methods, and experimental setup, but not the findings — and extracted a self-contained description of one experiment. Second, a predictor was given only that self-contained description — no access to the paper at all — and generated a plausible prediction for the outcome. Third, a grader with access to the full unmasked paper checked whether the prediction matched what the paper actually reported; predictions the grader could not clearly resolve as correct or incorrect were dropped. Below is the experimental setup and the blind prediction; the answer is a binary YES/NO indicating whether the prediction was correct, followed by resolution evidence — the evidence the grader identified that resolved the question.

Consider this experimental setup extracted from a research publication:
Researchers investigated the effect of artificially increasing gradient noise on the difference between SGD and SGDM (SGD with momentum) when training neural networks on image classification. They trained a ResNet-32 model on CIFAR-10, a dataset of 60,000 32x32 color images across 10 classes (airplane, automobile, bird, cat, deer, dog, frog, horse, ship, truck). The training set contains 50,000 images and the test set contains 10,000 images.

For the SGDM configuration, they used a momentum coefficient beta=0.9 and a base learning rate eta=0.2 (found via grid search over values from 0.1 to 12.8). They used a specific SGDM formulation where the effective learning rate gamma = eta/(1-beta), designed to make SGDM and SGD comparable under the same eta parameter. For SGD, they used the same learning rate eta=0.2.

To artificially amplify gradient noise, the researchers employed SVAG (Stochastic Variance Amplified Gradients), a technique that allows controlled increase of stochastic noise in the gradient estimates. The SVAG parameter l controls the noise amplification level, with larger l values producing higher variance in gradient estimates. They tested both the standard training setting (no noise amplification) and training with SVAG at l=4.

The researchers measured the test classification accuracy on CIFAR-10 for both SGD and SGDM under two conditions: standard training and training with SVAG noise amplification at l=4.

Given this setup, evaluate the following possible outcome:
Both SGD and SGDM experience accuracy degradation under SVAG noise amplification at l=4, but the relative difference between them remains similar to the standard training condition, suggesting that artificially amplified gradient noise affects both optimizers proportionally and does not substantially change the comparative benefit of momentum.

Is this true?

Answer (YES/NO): NO